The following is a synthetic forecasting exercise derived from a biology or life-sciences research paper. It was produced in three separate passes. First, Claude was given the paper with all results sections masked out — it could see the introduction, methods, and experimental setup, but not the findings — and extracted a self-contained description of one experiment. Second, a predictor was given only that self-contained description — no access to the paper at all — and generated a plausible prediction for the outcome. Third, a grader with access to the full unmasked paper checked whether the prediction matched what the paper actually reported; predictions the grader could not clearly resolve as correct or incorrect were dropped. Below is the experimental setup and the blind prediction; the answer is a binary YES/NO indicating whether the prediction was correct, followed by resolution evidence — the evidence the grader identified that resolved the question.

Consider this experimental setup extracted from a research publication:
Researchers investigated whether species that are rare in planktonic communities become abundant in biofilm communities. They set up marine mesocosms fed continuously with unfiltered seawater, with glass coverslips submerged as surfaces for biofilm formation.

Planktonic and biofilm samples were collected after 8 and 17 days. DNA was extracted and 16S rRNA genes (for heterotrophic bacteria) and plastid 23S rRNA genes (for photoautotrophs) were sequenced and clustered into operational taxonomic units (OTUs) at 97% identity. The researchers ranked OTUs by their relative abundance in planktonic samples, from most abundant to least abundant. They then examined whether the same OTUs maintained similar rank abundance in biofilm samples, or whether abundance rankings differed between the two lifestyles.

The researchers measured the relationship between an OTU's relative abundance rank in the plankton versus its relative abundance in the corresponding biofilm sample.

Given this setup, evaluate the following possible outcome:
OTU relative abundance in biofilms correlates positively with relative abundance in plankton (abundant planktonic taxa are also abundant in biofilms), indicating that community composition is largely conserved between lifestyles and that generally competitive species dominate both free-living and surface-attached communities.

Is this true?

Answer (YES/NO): NO